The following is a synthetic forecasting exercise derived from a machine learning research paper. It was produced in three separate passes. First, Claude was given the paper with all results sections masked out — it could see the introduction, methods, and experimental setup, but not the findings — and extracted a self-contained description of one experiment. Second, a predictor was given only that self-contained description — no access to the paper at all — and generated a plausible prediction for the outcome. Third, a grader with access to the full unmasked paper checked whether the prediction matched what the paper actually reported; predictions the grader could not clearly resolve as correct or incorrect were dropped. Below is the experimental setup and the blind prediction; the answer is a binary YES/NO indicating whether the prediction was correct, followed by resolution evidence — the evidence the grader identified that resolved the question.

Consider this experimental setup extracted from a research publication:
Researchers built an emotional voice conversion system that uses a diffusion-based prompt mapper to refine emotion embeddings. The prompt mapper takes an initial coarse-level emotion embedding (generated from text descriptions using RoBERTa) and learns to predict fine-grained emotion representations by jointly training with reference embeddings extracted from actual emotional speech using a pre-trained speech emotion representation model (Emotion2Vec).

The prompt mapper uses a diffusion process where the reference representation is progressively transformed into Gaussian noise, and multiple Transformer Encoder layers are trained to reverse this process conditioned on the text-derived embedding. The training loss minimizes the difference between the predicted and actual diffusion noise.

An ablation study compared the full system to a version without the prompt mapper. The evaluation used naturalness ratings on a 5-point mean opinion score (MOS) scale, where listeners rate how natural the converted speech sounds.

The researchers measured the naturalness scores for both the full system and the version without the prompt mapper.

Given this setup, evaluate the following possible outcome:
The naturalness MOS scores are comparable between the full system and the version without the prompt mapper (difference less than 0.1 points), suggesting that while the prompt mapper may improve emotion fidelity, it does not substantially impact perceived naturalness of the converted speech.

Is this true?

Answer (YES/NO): NO